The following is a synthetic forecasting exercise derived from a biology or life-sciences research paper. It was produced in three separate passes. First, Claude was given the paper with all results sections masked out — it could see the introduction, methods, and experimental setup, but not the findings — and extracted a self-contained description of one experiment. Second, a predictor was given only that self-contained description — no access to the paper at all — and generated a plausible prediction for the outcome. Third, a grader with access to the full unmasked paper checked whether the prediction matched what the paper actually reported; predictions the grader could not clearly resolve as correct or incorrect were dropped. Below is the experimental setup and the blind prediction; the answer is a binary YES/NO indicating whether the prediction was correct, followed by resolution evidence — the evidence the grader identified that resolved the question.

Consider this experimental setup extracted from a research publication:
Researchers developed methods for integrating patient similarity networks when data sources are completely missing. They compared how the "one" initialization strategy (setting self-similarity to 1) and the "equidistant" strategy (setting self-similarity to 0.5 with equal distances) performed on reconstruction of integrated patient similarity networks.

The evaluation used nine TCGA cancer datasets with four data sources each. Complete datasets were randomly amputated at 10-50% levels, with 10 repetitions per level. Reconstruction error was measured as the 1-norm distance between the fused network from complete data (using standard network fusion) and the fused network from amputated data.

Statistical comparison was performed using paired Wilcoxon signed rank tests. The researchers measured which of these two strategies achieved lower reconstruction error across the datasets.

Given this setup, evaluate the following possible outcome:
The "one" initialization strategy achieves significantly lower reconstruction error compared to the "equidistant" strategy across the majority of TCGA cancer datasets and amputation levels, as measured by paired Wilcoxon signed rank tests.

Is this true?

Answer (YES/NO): YES